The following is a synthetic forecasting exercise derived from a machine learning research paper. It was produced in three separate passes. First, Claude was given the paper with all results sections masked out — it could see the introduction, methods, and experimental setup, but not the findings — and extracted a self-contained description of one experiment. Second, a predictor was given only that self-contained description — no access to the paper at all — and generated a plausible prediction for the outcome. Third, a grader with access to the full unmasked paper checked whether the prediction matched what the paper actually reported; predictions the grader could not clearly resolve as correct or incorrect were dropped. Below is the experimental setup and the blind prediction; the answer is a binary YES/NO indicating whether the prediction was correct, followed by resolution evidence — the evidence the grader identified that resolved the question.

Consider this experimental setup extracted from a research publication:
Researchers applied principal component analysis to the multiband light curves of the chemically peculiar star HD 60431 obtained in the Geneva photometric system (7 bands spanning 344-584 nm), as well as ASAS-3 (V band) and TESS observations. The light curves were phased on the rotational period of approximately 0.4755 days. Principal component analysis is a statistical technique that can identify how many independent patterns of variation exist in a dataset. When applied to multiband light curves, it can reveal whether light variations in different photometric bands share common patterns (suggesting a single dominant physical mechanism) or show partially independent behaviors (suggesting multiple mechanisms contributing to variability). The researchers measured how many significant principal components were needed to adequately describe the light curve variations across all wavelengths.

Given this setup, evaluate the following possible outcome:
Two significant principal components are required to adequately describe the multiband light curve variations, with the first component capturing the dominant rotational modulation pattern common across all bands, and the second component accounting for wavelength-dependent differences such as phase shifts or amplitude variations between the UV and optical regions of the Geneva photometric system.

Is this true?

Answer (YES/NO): NO